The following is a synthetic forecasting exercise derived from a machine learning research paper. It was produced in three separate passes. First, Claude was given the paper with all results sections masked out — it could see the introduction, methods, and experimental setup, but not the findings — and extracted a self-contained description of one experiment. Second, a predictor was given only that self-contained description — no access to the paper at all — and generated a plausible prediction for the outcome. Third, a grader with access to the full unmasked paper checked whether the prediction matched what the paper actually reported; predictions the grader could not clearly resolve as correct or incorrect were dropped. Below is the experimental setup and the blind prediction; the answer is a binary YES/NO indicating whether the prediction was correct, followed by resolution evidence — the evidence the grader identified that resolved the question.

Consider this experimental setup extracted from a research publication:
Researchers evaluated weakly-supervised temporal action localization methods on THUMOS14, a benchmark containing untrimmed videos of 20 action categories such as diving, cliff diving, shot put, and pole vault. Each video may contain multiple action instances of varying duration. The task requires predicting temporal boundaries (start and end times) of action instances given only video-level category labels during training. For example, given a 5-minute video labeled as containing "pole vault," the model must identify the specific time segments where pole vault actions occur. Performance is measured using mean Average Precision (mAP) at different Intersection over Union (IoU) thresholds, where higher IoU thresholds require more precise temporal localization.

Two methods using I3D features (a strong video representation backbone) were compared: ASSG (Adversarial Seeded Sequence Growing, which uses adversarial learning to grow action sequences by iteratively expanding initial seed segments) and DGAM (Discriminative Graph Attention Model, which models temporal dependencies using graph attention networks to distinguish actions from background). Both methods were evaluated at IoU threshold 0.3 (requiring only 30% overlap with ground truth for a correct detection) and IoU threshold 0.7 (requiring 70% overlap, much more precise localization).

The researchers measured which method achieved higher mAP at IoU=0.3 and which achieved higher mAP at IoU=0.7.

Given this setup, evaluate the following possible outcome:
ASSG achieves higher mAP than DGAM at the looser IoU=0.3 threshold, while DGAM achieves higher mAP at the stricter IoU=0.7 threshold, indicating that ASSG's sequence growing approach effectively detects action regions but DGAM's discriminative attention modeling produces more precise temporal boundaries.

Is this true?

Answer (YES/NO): YES